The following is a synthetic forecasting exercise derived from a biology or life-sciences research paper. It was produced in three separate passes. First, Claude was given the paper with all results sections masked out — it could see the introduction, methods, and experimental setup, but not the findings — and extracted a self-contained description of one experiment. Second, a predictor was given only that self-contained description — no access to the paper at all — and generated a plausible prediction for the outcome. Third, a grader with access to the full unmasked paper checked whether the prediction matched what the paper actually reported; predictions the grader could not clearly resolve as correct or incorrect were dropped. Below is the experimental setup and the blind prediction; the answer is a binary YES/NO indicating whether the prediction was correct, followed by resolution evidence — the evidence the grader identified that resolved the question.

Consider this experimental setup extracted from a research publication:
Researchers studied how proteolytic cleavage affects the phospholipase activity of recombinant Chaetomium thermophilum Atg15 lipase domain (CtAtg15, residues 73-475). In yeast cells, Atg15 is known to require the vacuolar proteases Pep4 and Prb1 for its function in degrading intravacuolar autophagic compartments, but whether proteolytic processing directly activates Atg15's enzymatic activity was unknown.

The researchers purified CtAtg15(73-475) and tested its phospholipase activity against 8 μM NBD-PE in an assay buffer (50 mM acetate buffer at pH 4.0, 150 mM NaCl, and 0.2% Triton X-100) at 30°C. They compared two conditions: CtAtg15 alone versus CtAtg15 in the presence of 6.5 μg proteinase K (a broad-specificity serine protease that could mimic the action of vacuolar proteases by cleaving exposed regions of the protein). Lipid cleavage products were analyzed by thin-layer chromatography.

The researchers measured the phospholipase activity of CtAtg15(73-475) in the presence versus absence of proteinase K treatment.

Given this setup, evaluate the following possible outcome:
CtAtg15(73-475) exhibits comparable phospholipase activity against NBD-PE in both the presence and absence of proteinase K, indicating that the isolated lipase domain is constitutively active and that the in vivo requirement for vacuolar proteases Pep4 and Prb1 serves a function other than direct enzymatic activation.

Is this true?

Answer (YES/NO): NO